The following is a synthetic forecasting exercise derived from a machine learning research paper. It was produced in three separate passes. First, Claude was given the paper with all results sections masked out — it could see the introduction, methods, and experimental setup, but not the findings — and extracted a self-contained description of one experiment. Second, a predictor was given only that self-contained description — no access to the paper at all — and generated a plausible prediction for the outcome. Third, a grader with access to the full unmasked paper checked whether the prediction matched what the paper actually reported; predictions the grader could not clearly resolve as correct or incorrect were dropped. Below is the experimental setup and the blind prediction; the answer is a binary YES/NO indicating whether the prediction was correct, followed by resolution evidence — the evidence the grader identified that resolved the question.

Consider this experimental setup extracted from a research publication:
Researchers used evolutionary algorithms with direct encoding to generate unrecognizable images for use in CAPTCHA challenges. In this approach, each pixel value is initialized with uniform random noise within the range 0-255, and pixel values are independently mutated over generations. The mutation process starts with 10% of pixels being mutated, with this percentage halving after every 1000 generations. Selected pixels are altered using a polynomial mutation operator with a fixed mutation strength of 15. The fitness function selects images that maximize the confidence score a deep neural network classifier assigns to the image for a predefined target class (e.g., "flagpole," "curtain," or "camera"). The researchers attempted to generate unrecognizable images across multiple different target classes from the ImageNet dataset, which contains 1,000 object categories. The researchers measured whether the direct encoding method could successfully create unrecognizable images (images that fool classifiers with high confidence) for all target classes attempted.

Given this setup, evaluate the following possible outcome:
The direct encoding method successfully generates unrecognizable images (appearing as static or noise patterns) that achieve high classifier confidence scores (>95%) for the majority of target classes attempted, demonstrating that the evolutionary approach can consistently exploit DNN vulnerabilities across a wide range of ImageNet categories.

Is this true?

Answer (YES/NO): NO